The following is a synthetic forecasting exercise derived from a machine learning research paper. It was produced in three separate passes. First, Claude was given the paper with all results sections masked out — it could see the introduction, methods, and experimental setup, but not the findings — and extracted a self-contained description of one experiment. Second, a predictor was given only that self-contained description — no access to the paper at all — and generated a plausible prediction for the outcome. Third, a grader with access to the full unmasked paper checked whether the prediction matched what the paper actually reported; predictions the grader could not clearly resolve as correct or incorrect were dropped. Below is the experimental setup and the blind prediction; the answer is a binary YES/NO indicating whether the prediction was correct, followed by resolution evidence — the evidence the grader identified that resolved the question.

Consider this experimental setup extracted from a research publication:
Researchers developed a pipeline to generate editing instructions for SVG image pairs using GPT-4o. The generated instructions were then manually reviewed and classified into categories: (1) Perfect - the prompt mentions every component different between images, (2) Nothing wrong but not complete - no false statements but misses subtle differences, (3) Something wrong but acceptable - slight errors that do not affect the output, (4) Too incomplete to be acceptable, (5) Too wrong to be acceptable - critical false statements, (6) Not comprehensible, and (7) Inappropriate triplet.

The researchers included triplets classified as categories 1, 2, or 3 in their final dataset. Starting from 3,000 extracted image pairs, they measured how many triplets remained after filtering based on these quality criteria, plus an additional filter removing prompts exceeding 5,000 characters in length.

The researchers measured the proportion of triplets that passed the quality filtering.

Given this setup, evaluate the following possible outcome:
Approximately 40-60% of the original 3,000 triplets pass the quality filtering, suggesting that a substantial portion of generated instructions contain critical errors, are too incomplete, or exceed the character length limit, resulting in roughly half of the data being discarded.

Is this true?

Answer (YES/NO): YES